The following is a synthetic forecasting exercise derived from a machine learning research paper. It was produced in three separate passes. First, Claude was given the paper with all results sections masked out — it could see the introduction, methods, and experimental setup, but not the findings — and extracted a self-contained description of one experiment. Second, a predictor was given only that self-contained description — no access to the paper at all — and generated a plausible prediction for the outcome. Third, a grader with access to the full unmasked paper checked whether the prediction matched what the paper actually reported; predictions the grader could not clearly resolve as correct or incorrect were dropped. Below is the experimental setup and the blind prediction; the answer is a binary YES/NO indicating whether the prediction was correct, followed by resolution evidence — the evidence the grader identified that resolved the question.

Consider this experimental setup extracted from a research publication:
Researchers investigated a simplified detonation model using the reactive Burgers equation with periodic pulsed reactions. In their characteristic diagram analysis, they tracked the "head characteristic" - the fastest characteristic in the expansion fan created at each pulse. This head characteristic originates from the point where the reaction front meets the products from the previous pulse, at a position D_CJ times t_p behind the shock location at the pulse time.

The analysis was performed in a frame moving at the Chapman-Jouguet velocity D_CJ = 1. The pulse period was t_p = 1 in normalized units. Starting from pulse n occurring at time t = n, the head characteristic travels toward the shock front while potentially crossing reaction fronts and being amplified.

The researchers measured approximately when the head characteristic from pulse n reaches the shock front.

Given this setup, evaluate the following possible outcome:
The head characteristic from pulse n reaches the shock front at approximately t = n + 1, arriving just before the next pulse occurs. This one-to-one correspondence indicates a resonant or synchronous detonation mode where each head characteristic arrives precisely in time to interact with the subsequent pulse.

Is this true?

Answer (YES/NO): NO